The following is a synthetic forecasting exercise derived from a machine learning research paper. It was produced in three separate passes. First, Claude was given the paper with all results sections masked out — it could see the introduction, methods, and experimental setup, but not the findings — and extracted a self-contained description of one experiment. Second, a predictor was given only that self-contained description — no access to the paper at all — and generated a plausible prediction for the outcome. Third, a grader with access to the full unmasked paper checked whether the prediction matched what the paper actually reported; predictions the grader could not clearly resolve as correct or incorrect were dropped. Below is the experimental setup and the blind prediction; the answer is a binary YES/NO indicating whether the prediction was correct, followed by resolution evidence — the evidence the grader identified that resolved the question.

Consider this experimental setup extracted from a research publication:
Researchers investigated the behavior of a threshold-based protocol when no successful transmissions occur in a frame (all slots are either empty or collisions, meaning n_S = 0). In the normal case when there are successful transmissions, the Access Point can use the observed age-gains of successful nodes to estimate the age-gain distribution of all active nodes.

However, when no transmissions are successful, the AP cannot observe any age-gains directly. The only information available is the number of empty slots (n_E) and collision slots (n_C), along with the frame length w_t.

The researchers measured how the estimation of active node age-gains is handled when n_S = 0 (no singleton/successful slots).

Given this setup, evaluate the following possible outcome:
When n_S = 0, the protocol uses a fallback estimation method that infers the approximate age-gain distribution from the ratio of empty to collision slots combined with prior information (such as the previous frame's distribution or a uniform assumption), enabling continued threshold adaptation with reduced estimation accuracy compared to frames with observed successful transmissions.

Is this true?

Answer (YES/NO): NO